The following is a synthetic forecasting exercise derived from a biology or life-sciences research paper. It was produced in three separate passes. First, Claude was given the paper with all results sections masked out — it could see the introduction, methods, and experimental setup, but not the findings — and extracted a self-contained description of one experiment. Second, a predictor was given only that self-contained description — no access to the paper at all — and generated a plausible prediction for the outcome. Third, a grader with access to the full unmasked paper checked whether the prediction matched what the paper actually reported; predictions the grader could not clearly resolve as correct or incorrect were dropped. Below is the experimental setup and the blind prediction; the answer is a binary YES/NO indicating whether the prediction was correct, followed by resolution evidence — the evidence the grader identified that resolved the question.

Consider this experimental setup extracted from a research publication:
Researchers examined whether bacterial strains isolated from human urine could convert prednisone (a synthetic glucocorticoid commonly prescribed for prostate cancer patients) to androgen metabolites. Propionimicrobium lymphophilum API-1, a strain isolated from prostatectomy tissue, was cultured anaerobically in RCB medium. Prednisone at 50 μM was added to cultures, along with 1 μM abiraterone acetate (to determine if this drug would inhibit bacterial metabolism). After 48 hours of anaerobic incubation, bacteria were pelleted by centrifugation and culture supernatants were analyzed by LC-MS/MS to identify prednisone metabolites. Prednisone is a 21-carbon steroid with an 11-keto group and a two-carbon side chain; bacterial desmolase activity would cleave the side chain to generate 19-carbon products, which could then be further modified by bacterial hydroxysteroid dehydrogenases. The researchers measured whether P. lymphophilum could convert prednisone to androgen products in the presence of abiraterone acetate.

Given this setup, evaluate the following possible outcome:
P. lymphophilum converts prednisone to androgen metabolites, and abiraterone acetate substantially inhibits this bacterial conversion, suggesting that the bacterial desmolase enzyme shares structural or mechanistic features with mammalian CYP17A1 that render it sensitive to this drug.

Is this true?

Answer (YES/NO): NO